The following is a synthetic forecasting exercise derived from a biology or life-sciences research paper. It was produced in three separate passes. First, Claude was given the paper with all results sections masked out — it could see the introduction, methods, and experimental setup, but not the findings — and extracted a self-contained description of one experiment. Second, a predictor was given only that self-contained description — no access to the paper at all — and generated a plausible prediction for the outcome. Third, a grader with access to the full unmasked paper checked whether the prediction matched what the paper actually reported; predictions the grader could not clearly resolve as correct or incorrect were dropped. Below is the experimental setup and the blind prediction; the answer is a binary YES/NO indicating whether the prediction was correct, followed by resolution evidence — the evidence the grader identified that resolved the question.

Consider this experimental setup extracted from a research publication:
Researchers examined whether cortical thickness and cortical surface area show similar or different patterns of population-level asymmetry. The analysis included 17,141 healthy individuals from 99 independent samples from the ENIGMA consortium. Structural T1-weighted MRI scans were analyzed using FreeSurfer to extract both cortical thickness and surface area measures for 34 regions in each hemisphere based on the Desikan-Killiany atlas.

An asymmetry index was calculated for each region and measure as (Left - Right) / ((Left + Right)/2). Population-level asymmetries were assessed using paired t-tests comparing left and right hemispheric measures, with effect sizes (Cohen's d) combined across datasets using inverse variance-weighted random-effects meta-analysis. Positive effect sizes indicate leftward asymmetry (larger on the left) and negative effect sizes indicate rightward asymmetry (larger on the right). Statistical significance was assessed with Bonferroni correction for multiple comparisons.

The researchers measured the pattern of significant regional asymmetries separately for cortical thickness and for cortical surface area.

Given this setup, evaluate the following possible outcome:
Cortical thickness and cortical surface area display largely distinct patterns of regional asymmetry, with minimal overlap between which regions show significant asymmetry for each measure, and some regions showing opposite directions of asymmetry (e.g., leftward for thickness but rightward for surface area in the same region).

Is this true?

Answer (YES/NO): NO